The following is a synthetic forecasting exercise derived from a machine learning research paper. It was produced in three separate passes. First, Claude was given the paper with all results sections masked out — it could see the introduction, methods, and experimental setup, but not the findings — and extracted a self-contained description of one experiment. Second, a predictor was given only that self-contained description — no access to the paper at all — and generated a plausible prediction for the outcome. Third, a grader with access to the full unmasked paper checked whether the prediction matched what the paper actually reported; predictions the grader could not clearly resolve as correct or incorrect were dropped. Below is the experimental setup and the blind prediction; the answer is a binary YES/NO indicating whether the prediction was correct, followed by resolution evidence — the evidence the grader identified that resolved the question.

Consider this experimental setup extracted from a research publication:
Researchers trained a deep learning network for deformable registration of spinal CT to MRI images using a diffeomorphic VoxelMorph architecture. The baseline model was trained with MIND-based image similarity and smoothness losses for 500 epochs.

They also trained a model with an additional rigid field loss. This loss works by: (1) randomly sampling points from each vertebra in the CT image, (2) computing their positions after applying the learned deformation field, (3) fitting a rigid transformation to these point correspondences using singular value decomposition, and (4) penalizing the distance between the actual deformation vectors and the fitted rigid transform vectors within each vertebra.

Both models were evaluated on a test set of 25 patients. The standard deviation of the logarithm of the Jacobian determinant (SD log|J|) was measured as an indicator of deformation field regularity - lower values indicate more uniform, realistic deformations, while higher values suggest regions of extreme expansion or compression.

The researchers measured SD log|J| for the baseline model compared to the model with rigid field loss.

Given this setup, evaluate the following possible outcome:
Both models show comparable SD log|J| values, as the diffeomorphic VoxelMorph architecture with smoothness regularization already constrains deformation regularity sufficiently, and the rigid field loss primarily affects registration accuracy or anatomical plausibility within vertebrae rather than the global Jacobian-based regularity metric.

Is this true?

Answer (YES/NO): YES